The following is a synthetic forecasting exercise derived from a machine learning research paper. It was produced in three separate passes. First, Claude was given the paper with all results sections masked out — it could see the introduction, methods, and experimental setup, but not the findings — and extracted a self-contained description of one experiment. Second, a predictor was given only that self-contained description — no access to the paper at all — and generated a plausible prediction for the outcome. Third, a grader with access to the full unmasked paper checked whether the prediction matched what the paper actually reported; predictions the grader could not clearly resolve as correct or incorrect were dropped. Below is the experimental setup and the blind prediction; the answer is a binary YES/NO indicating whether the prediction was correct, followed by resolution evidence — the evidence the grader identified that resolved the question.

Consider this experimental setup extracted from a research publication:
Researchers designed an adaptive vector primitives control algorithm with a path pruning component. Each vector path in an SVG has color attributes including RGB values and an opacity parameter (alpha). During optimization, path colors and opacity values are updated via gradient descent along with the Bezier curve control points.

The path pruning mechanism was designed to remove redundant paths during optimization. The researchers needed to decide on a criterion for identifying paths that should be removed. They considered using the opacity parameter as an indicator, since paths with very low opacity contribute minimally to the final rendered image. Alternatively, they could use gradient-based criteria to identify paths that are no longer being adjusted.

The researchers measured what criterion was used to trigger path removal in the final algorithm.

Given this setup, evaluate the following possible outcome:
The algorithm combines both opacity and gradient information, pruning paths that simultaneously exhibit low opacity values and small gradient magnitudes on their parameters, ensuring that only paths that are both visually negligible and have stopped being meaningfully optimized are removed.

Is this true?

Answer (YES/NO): NO